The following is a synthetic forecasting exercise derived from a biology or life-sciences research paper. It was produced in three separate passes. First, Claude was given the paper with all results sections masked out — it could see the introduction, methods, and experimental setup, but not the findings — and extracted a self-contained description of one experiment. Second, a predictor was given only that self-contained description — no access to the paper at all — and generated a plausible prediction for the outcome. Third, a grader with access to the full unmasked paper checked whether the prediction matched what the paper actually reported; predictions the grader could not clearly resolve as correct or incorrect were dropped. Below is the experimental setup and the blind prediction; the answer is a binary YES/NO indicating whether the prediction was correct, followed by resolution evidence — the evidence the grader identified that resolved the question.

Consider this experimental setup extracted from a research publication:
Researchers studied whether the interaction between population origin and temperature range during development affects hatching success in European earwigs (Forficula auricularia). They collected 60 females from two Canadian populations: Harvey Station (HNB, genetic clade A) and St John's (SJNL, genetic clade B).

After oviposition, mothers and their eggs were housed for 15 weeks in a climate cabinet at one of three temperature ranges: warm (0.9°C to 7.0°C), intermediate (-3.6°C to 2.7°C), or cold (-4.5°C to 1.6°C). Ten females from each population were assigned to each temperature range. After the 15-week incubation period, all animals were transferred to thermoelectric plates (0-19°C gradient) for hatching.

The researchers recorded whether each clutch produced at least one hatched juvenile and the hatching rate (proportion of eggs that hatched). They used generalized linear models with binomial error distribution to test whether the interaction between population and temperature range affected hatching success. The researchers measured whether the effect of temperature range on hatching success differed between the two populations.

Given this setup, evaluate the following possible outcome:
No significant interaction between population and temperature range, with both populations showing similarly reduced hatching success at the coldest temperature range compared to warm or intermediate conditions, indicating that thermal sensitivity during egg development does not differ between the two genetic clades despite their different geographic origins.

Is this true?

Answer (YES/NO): NO